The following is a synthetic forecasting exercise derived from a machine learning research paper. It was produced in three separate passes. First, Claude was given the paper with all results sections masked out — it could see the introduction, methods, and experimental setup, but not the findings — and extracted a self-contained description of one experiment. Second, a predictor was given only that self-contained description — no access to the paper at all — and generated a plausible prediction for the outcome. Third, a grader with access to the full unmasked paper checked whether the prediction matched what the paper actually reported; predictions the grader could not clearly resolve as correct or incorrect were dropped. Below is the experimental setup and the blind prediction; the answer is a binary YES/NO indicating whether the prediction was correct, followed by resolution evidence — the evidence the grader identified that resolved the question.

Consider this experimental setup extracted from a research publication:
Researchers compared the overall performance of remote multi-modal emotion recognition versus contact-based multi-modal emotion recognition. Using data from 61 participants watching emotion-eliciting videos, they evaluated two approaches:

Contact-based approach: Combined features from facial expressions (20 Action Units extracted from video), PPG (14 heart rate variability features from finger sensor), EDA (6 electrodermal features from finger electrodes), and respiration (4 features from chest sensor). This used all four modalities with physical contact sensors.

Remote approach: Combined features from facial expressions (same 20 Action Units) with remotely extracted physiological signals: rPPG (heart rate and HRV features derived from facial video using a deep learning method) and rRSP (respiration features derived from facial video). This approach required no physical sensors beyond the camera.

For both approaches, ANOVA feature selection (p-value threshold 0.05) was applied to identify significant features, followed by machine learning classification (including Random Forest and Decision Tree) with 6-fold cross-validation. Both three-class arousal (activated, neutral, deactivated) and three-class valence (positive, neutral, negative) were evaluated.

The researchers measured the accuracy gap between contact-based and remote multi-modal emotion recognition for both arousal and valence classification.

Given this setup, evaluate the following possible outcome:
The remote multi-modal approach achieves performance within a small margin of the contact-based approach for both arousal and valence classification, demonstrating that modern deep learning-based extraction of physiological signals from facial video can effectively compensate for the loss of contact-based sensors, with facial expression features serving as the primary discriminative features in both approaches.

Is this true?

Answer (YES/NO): NO